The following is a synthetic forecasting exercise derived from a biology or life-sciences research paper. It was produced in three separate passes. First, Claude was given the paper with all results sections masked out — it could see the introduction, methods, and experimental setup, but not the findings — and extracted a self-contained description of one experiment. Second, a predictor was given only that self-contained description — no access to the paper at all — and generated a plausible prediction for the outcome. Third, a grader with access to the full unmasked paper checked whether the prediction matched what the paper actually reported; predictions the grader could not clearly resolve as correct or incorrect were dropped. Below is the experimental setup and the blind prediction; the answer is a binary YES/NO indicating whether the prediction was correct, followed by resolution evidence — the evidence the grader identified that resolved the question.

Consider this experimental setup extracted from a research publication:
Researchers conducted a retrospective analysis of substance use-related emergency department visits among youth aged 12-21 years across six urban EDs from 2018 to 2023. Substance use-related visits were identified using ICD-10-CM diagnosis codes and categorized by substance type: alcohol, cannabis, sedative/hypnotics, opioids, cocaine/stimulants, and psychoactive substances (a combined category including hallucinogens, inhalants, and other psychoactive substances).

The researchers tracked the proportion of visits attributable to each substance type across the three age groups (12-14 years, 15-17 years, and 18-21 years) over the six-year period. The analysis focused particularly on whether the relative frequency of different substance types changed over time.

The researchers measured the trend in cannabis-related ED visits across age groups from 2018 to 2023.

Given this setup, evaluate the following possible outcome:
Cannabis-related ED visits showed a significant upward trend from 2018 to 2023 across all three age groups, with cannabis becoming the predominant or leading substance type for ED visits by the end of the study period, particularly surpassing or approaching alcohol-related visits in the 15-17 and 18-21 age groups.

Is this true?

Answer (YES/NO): NO